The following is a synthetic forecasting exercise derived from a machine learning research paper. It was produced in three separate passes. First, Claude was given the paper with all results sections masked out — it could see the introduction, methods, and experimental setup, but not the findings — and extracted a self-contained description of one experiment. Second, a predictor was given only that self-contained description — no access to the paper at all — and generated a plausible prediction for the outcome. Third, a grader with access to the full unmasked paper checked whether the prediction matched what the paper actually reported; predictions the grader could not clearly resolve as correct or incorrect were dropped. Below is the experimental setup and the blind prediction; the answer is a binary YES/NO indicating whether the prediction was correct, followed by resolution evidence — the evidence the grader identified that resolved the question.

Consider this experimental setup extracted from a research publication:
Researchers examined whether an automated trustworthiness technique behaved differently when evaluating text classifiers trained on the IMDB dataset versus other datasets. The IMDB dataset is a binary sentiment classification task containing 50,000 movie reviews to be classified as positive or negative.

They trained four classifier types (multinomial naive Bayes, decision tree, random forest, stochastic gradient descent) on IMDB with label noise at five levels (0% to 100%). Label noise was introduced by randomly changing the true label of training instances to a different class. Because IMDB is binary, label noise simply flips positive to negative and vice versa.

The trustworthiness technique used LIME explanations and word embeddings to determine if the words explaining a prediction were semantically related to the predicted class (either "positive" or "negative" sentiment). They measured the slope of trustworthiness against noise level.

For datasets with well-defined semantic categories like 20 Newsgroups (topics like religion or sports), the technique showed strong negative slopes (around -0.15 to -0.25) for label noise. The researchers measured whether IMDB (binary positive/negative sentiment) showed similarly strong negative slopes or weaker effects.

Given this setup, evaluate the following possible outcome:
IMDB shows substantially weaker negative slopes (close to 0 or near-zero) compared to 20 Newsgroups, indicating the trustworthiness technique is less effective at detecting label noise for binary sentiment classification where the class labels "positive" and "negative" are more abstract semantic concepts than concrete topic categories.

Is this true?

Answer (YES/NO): YES